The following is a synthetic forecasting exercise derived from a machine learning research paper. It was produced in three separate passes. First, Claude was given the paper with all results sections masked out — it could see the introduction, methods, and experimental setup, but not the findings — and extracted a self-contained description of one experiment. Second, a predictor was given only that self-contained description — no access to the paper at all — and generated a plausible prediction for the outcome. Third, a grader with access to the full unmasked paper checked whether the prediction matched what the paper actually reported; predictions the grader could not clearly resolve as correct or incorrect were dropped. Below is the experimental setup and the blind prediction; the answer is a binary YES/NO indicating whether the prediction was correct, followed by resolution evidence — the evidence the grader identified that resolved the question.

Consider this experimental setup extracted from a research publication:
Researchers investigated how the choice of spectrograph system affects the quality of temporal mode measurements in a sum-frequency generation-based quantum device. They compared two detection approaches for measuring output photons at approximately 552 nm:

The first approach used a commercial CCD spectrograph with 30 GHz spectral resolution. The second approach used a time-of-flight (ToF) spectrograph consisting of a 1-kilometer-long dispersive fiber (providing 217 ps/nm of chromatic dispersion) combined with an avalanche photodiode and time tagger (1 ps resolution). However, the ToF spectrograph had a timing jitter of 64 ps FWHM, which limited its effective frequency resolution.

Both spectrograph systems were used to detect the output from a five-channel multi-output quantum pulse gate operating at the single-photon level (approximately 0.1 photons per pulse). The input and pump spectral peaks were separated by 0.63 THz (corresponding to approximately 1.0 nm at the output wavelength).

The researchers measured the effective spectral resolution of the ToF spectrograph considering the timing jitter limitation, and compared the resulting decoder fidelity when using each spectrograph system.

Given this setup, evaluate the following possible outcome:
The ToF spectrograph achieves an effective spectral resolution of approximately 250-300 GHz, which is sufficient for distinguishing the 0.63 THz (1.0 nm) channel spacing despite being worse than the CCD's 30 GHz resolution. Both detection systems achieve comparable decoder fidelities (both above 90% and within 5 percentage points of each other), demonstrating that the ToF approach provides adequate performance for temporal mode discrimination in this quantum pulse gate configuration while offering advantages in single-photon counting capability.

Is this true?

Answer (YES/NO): NO